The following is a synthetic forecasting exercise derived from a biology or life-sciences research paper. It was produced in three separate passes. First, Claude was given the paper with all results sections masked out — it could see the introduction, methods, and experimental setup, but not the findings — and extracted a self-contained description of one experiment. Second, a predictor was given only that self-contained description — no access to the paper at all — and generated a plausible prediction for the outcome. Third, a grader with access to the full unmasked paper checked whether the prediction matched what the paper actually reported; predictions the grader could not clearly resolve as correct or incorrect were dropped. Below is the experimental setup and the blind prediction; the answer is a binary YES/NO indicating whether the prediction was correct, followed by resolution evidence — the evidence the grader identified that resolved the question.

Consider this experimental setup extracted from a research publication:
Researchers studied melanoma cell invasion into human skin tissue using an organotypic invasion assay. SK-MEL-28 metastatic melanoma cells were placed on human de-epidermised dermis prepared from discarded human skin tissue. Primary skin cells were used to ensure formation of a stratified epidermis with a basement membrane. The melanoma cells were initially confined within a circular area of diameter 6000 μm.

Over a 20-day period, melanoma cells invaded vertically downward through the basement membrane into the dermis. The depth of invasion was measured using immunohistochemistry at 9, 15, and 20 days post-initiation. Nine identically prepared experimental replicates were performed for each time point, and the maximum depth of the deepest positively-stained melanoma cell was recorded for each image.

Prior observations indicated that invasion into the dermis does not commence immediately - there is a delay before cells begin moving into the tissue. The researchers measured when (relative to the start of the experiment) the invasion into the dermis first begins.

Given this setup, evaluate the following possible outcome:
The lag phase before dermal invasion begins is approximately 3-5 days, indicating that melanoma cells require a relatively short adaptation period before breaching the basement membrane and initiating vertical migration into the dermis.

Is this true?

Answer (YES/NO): YES